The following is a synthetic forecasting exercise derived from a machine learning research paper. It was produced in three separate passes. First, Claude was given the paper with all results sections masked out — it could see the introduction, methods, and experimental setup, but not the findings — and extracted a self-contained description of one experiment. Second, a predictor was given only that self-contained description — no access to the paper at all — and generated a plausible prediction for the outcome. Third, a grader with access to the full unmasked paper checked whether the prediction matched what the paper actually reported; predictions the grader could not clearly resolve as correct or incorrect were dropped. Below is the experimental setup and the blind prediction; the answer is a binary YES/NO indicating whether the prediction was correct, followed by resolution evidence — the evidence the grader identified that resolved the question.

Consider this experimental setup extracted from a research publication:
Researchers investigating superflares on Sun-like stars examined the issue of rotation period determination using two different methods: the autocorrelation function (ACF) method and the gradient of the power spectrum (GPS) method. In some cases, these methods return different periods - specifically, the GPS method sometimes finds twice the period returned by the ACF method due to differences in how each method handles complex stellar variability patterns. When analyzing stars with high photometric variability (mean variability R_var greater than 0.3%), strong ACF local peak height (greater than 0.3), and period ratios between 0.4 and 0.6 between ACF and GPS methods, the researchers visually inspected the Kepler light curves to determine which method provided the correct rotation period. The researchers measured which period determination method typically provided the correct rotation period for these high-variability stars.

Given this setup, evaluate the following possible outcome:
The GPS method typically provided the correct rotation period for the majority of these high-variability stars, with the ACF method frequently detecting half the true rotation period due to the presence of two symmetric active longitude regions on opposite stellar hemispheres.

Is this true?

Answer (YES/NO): NO